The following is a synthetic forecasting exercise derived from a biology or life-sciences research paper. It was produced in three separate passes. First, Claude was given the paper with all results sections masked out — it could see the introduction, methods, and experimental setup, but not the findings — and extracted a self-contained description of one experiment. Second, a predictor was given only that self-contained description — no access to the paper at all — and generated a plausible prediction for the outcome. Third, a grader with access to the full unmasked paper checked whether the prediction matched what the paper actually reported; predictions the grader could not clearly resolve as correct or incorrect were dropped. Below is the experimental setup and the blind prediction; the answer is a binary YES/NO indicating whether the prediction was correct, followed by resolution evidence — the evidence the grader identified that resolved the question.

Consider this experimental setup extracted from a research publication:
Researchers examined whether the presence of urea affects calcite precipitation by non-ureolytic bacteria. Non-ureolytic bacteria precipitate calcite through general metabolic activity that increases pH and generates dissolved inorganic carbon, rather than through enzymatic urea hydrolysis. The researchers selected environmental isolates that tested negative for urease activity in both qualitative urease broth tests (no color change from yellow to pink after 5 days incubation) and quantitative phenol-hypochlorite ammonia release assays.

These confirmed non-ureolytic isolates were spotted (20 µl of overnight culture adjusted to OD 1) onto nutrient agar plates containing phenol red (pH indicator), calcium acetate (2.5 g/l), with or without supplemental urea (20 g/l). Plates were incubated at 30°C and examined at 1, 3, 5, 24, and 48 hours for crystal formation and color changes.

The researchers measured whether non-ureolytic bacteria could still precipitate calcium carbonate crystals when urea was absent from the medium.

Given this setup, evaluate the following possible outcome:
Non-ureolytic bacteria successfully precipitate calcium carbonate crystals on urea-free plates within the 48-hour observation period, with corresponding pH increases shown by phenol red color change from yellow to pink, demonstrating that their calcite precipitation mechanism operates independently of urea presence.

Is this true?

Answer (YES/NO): YES